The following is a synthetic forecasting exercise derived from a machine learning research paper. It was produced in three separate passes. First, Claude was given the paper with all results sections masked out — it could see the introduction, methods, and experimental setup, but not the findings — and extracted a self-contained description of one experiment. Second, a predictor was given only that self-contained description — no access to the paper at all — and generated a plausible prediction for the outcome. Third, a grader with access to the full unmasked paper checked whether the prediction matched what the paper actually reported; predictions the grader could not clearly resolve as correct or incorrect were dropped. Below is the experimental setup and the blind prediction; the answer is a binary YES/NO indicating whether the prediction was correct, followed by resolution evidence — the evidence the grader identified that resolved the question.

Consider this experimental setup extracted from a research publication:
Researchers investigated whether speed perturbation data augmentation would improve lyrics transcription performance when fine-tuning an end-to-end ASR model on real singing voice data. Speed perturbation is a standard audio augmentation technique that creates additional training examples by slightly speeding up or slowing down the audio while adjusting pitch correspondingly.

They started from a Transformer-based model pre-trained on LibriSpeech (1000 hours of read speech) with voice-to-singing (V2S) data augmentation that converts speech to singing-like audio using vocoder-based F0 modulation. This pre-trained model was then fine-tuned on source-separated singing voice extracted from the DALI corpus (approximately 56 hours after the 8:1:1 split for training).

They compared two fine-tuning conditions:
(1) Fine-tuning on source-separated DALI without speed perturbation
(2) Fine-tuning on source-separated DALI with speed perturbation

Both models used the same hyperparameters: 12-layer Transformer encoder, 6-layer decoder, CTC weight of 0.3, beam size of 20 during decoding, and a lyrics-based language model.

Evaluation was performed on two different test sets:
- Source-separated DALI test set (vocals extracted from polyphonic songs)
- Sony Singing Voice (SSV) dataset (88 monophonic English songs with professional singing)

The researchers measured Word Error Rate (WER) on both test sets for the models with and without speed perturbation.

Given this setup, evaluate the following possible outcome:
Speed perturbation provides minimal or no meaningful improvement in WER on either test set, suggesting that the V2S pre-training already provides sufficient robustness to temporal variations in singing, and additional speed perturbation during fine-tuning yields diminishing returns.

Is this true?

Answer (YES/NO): NO